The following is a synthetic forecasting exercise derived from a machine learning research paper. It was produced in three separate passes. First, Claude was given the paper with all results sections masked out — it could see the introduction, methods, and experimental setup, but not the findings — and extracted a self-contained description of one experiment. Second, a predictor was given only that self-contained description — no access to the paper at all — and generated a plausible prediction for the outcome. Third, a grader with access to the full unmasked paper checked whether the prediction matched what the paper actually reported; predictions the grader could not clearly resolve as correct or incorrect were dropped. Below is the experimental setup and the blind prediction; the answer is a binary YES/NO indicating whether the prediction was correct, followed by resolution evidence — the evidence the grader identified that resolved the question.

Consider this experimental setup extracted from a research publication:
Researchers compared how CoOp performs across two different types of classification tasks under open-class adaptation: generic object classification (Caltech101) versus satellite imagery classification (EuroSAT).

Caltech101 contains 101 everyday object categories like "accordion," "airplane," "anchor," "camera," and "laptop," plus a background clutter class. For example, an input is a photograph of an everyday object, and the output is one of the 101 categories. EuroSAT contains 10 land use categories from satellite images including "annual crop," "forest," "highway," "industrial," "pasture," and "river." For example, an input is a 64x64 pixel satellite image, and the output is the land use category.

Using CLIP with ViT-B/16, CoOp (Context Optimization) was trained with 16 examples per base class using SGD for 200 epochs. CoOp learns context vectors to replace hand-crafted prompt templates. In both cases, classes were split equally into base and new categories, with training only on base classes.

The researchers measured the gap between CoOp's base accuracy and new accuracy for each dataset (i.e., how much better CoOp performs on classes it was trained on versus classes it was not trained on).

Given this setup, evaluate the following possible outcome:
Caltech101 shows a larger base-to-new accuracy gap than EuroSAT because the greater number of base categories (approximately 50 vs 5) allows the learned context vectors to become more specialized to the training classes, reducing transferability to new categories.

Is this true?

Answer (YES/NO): NO